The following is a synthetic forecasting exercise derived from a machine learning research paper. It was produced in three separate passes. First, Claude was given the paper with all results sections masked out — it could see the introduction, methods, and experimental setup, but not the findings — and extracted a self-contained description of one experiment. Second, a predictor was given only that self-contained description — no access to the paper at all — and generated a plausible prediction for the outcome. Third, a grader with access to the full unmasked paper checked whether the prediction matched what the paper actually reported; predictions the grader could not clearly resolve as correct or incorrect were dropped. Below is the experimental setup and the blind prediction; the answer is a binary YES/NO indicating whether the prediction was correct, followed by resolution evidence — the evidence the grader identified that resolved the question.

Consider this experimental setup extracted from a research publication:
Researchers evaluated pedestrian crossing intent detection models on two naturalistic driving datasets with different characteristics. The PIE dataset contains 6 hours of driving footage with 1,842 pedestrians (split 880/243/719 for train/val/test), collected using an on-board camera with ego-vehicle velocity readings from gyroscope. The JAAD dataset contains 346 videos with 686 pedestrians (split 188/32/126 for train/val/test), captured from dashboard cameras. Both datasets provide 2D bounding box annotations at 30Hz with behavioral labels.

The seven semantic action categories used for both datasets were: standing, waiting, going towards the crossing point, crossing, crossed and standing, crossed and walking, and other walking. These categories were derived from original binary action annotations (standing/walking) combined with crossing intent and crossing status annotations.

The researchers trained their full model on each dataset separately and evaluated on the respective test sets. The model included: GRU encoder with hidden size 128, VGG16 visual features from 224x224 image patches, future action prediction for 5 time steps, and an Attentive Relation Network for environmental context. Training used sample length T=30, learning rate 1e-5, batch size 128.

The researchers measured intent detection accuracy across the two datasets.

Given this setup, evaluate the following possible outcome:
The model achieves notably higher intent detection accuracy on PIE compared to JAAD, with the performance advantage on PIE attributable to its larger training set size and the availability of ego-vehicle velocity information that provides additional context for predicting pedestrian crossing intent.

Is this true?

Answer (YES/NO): NO